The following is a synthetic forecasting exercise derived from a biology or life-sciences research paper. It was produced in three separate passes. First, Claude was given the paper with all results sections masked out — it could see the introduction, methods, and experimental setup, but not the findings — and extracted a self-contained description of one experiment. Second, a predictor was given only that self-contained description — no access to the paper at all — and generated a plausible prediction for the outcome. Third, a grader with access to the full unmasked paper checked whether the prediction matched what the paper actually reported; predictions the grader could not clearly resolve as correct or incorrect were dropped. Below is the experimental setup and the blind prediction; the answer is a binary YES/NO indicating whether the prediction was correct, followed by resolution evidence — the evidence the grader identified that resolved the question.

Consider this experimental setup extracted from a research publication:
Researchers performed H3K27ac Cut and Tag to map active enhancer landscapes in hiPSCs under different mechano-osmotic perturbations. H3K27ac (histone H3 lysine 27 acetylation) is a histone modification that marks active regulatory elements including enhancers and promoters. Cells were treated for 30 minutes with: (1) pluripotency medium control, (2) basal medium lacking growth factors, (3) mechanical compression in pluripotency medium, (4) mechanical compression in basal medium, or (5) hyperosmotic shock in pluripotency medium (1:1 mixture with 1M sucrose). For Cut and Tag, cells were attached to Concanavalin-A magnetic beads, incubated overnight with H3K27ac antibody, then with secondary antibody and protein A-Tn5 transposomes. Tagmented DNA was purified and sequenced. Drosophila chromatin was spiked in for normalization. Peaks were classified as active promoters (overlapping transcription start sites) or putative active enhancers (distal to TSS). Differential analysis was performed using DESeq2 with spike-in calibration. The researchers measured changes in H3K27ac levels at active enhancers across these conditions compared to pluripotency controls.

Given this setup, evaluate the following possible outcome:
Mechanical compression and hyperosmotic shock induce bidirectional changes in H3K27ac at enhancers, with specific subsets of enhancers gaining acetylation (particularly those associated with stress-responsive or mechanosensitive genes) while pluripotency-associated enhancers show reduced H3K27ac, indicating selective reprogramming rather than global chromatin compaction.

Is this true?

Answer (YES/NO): NO